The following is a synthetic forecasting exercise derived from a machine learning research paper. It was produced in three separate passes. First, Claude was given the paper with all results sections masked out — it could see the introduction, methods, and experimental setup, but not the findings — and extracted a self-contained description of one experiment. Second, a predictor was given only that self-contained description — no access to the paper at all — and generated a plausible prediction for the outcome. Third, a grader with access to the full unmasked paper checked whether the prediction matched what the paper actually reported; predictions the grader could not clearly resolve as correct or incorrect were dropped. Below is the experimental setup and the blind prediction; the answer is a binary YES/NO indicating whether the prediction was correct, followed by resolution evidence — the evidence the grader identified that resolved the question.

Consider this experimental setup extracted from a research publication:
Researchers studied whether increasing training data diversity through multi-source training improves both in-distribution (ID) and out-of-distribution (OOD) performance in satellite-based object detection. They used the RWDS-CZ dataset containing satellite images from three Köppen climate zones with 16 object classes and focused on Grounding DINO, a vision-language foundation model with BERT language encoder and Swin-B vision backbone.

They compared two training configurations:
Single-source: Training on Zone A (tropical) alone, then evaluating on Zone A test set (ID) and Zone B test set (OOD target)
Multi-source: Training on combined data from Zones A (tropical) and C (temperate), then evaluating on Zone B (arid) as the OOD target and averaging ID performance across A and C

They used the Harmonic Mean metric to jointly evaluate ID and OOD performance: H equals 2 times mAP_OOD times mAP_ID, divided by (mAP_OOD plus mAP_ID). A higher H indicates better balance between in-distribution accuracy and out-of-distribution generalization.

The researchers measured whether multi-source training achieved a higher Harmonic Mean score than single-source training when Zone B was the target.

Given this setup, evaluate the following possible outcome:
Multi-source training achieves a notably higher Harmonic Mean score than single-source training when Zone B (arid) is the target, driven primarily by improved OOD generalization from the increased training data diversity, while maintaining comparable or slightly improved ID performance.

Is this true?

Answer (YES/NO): YES